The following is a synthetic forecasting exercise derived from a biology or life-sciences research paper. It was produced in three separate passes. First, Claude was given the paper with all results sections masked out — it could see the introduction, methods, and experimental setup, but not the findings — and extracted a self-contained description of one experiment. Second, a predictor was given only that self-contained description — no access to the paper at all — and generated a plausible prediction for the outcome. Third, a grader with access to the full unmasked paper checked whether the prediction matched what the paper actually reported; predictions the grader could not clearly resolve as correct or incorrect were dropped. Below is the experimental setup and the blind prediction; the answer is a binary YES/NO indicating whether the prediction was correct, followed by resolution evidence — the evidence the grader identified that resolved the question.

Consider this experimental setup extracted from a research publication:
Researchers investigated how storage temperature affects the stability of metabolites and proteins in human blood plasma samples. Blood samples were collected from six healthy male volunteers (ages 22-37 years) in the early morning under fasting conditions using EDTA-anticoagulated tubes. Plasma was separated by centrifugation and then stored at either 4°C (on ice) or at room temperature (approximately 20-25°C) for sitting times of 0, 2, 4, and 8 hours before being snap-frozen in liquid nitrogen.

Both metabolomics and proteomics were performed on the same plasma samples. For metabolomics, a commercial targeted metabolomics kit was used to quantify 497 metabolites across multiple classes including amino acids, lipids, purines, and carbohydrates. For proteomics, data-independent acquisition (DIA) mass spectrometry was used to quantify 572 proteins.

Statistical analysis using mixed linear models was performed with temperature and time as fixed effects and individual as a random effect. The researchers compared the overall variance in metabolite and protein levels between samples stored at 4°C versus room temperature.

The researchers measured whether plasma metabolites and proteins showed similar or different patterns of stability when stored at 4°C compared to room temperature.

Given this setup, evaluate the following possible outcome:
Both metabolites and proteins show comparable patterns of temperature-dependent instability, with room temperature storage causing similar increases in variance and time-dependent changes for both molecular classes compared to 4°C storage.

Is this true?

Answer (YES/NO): NO